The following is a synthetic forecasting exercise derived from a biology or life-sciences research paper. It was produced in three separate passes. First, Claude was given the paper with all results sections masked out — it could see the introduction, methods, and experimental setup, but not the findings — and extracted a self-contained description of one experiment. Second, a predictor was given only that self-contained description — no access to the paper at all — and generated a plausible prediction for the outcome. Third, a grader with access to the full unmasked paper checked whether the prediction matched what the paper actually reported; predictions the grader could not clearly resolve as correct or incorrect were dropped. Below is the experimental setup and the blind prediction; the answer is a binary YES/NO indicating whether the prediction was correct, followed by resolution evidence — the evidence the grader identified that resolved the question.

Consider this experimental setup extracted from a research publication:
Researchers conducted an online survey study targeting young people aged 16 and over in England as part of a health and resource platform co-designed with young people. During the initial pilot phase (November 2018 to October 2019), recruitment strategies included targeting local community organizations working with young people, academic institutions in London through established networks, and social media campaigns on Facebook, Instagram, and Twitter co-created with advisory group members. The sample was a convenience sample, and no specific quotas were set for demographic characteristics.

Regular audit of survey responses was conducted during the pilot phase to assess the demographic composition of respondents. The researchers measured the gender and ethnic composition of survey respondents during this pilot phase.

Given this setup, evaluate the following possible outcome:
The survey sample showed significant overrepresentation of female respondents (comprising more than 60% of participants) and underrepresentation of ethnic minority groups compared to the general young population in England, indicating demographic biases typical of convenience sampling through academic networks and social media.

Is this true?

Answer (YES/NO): YES